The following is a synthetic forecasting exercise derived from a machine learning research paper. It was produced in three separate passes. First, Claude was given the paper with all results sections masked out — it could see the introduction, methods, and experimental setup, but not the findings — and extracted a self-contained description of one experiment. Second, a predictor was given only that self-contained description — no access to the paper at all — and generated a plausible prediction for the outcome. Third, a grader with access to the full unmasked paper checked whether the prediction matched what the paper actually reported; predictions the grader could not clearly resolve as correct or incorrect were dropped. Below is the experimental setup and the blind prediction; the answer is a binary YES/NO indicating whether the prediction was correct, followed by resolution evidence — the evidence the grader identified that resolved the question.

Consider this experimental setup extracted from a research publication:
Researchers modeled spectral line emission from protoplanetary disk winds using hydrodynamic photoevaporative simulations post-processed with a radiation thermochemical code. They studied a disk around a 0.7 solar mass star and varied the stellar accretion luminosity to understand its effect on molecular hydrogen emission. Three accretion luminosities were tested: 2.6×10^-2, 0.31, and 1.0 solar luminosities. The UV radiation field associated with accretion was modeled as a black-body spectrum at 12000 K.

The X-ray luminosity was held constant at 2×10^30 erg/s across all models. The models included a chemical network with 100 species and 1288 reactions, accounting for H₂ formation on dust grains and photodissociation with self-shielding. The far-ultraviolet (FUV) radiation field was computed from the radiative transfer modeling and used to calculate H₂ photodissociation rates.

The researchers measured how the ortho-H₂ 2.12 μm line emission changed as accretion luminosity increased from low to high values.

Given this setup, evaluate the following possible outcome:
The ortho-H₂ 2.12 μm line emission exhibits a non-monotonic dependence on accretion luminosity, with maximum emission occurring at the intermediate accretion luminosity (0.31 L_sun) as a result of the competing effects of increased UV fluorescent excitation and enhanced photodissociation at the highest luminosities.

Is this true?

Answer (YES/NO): NO